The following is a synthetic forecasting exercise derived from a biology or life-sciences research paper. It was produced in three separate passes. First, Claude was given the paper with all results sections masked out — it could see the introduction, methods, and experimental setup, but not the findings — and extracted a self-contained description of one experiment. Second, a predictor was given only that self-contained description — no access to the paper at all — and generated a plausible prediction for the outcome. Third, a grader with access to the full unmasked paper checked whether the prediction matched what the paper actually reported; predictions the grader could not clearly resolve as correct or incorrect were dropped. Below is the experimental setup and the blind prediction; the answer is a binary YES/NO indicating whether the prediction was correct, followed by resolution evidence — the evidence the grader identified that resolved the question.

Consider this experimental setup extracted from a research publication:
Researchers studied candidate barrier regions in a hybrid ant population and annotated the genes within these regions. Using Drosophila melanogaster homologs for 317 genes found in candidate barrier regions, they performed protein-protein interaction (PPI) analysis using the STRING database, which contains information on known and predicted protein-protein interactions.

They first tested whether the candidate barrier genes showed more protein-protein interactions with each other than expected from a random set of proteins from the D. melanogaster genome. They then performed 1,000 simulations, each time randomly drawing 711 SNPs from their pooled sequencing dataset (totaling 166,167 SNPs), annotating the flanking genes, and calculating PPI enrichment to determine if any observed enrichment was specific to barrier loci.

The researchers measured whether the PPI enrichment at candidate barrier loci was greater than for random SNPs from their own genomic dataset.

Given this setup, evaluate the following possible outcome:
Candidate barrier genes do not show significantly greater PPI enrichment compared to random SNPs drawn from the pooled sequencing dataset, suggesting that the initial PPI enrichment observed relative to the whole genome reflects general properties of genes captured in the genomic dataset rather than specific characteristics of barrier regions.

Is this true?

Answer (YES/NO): YES